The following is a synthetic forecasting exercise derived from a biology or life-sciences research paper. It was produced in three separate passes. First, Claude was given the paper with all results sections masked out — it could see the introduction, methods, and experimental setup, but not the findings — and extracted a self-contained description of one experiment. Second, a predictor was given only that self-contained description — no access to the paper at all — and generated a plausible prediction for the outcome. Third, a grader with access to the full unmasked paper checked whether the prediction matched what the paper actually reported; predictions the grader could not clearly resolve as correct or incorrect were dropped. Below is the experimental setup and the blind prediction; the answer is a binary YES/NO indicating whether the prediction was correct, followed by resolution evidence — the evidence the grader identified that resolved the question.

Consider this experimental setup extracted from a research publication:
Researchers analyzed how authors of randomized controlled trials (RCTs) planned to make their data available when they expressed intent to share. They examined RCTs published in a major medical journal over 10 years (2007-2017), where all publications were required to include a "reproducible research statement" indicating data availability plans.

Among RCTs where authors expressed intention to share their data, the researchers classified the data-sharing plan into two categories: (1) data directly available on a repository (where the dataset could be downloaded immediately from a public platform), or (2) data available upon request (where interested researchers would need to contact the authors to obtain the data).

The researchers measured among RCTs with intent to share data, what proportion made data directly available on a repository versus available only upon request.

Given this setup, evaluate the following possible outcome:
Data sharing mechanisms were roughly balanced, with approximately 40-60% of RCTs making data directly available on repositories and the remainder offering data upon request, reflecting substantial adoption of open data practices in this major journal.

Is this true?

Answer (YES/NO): NO